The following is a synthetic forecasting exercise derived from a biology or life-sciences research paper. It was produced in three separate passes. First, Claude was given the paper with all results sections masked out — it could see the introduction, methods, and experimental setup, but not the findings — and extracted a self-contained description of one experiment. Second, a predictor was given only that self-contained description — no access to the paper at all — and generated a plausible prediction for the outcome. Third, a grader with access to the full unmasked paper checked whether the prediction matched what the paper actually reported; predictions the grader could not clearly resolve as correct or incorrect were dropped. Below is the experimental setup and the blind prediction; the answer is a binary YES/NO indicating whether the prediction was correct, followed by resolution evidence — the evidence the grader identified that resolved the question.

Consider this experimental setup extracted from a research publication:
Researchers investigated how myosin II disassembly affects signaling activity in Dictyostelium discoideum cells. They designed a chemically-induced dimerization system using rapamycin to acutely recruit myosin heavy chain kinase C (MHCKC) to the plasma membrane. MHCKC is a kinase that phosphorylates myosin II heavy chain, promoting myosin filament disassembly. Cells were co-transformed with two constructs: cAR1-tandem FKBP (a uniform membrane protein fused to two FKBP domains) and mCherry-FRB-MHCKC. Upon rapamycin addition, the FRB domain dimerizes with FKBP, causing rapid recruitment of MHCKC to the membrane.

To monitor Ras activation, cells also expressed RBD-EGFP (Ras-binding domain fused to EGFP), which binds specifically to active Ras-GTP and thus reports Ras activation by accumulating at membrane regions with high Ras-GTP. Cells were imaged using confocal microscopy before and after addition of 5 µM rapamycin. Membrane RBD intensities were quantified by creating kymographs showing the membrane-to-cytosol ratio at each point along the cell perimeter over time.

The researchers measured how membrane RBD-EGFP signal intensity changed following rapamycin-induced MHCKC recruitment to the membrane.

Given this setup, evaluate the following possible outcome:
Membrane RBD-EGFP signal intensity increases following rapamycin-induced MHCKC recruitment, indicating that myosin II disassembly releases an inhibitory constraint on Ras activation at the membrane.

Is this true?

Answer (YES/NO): YES